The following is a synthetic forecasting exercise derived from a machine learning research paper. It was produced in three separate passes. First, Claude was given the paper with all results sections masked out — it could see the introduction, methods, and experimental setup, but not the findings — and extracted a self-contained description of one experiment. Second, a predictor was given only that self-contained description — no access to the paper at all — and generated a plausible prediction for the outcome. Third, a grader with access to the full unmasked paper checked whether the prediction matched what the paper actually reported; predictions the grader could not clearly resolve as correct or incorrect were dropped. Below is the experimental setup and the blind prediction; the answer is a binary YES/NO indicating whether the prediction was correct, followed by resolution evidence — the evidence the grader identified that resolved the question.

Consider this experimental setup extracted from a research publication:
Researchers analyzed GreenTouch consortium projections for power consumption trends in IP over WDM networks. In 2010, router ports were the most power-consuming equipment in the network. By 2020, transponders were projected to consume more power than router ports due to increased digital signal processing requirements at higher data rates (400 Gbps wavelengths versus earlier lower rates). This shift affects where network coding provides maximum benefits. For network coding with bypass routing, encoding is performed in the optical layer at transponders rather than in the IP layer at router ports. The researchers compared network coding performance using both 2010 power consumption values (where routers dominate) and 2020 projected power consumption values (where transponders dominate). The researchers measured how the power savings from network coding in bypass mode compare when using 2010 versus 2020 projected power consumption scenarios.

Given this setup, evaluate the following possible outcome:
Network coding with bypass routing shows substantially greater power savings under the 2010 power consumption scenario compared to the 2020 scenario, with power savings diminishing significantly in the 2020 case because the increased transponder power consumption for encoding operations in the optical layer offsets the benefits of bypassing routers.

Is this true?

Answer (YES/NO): NO